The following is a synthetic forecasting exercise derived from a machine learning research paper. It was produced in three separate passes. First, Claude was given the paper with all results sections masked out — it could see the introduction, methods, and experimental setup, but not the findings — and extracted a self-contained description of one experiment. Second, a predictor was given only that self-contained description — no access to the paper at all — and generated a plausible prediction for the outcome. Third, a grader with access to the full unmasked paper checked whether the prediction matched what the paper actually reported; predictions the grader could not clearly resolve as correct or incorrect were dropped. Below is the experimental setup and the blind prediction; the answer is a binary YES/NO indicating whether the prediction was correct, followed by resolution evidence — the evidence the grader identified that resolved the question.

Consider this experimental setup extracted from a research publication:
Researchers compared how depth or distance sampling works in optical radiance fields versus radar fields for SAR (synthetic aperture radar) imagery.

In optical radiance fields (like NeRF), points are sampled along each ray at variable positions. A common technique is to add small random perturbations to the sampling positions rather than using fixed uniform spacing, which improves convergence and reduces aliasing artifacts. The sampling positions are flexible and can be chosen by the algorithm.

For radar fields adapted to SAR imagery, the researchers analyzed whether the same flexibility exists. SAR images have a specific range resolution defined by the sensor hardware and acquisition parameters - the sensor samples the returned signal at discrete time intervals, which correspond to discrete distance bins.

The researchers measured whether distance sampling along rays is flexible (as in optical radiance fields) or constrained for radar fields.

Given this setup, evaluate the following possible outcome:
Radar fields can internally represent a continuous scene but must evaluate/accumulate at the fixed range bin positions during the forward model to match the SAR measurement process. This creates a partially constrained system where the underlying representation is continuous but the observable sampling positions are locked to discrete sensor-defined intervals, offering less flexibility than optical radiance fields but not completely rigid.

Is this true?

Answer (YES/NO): NO